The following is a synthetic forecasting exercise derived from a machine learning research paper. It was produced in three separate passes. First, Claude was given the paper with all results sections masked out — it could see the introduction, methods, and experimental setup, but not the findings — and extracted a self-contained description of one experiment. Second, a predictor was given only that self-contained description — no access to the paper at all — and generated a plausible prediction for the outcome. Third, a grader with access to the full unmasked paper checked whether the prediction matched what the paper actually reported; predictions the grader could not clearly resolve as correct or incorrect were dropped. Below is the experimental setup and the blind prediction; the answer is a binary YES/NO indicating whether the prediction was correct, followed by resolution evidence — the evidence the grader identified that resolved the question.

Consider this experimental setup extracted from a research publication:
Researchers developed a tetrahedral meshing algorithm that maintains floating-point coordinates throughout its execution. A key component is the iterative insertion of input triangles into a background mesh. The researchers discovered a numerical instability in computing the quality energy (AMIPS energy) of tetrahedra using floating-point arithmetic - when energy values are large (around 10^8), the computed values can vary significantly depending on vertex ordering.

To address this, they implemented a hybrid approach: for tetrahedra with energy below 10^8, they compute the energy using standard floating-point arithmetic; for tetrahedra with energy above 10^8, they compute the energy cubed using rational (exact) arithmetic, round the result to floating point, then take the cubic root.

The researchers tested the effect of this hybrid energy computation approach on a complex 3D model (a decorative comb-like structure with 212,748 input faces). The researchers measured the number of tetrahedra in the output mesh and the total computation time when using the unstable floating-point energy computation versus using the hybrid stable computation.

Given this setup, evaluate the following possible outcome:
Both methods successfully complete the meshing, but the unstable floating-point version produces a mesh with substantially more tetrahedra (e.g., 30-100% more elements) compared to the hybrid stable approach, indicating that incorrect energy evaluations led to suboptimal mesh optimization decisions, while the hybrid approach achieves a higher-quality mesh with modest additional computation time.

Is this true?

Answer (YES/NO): NO